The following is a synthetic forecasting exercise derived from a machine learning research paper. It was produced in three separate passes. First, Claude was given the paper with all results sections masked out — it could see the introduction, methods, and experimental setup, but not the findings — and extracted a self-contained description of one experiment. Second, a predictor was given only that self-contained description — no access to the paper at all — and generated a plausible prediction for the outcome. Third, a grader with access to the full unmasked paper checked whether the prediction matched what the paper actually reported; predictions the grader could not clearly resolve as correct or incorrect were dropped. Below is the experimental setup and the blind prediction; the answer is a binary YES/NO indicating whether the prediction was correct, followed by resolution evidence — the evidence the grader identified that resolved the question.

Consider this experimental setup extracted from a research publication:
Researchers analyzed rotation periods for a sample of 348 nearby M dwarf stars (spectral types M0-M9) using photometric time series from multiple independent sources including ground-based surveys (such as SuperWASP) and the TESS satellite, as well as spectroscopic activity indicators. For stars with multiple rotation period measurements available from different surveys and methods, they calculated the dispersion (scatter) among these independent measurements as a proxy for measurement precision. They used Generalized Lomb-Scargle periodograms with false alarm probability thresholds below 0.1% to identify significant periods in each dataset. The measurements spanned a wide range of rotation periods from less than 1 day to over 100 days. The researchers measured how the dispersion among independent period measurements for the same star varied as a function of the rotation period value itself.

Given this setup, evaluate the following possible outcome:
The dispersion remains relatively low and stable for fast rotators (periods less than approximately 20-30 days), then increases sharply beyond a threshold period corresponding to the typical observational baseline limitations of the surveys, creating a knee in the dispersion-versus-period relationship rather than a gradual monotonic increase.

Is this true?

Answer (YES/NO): NO